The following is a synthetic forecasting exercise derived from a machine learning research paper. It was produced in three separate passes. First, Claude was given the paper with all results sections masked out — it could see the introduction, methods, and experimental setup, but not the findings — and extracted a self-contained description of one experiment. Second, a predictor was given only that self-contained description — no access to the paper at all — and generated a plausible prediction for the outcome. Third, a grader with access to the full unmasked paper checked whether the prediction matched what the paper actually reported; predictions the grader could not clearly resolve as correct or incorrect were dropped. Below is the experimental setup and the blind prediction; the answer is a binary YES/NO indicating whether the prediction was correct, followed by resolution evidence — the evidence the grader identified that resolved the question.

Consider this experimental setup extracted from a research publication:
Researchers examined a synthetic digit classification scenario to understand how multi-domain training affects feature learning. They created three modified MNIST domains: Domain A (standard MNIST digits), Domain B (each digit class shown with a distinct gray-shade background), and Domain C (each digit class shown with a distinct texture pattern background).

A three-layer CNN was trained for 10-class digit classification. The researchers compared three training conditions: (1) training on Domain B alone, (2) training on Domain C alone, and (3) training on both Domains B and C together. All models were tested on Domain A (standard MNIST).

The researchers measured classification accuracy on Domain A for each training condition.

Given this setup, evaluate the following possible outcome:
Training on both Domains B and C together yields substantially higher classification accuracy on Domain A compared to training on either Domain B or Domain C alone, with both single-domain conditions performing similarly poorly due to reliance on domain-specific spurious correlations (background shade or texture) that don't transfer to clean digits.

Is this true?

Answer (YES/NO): YES